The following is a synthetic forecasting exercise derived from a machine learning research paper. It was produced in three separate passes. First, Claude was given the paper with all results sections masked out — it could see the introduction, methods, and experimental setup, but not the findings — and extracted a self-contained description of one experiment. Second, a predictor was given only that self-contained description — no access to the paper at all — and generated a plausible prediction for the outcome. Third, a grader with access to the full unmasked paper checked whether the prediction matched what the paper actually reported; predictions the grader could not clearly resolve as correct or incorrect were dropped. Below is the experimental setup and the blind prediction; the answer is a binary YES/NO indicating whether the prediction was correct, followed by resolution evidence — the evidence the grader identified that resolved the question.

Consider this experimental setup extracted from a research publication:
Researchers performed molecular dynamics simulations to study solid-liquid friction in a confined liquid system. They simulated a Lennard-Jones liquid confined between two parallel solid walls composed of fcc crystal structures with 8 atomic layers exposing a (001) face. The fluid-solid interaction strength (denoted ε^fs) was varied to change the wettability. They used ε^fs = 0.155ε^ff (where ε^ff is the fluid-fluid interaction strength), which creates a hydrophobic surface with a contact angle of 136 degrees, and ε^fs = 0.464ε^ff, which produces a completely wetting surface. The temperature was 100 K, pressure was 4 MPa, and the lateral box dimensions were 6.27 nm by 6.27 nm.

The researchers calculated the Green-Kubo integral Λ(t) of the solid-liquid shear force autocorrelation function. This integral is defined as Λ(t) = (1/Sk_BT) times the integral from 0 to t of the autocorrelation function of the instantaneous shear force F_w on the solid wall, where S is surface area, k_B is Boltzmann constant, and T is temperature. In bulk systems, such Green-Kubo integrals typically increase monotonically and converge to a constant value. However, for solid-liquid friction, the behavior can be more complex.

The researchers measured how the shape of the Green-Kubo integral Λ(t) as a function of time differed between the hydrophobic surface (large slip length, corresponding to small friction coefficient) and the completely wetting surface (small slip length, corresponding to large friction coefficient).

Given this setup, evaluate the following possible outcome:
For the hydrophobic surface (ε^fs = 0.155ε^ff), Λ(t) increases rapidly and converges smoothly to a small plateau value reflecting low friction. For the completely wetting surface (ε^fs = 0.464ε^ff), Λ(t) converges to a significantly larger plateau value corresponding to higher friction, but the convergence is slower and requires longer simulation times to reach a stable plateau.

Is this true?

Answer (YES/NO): NO